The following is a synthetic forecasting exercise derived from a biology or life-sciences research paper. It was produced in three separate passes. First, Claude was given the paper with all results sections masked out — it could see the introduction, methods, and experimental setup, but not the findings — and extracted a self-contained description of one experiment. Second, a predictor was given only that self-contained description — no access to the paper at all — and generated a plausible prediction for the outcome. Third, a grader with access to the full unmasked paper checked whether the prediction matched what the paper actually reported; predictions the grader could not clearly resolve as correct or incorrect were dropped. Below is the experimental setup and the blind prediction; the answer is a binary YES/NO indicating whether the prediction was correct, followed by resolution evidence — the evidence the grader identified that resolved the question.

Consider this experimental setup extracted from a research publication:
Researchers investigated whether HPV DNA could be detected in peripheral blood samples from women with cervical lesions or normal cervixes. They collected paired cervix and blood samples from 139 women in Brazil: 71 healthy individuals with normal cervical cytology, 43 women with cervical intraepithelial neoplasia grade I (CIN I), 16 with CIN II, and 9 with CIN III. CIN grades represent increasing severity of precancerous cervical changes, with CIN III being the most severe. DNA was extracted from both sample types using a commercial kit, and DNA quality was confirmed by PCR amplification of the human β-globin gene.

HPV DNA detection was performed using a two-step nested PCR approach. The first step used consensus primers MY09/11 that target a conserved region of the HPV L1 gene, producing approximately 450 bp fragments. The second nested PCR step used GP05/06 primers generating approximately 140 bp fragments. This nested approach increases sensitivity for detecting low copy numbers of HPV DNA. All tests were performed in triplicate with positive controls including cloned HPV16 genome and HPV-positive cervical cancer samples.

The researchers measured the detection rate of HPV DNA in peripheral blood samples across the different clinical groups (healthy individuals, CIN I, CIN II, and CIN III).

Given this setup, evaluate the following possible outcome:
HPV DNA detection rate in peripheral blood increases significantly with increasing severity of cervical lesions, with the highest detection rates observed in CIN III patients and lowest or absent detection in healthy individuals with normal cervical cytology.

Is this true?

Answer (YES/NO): NO